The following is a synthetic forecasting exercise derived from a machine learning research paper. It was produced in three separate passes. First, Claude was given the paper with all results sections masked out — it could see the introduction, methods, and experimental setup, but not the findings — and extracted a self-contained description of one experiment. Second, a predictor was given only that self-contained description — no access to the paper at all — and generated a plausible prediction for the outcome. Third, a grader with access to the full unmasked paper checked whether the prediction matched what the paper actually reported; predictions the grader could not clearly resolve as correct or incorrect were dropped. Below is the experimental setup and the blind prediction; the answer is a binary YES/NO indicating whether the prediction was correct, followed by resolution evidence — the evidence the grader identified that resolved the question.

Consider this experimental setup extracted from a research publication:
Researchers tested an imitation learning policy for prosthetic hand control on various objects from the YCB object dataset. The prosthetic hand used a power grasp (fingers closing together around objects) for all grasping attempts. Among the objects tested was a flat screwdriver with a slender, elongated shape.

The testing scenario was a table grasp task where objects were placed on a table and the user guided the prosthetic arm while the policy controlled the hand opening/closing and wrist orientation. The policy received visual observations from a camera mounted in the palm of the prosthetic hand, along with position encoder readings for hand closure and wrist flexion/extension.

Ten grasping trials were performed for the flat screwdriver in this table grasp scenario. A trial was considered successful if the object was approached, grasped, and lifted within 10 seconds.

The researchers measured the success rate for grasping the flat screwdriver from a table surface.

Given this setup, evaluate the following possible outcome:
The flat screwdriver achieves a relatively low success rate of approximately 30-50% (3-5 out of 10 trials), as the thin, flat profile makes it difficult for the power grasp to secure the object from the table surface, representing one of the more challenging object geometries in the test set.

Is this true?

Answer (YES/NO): NO